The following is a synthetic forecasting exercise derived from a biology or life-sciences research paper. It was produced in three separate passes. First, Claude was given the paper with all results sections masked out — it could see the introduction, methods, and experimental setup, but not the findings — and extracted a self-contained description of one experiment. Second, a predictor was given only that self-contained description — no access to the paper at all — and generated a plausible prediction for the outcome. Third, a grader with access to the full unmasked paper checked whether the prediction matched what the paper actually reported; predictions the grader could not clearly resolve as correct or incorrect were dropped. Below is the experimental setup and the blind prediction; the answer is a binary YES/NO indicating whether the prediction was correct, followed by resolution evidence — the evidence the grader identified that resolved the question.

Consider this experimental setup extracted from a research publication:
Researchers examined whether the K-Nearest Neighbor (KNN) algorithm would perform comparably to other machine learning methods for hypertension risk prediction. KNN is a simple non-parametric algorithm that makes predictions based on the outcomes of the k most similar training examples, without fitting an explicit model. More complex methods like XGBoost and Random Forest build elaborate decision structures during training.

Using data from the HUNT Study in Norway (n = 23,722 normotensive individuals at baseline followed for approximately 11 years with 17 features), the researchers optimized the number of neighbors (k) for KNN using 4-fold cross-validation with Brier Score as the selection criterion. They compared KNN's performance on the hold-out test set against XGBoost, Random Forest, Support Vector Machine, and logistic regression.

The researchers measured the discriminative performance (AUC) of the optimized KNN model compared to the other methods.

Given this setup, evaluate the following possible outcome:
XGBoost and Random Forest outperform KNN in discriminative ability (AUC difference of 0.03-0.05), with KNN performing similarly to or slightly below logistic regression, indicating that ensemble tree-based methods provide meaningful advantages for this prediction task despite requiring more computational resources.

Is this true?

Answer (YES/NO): NO